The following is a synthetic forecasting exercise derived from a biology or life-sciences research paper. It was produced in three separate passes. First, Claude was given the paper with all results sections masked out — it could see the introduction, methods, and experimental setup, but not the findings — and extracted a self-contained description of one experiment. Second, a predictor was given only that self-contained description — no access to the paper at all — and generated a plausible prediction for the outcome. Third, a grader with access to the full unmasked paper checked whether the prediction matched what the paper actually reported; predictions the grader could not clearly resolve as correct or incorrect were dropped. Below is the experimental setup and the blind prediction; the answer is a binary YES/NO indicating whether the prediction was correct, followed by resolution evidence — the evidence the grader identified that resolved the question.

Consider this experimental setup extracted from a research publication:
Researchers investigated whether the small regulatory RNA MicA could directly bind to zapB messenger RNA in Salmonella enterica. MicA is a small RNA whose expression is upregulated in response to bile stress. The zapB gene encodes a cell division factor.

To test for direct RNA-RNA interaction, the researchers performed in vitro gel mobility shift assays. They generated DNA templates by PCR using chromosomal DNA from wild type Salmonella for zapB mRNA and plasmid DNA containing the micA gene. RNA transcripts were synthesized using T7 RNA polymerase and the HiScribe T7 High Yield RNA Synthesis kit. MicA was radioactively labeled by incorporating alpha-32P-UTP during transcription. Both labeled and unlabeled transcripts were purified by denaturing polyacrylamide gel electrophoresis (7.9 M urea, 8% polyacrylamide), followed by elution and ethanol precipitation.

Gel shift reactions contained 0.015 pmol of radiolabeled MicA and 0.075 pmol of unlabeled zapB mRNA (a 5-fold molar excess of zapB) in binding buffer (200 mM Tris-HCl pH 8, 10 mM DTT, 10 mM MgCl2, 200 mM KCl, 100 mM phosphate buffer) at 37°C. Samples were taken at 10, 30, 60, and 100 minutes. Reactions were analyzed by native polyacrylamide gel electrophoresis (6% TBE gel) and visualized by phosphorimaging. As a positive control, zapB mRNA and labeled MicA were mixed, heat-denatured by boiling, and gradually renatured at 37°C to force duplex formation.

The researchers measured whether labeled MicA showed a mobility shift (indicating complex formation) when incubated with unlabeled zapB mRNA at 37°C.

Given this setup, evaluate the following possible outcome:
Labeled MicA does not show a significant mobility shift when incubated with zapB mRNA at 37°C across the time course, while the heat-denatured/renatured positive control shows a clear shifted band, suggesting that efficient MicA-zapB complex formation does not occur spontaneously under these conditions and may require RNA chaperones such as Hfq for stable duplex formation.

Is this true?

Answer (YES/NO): NO